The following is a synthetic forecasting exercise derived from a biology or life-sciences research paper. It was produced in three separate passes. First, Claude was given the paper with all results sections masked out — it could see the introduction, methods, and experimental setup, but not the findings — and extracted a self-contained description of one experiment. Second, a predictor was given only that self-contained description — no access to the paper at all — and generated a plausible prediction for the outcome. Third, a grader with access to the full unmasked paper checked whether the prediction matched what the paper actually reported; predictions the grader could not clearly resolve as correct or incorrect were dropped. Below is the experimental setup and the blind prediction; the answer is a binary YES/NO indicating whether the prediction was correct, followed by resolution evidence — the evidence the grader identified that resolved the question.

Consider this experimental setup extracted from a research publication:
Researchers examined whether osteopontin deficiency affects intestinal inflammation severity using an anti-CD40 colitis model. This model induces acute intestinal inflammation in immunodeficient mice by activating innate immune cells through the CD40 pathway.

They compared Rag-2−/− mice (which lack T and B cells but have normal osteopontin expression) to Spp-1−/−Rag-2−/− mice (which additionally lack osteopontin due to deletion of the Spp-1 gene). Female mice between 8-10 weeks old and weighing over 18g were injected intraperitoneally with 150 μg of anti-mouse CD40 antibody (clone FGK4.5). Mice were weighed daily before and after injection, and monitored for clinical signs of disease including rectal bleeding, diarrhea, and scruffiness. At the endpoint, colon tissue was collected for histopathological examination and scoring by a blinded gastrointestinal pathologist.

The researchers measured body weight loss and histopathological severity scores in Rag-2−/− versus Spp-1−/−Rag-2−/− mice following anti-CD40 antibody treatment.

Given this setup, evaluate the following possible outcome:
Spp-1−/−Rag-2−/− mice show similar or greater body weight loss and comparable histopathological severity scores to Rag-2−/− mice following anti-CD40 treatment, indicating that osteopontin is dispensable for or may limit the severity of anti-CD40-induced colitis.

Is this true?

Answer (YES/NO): NO